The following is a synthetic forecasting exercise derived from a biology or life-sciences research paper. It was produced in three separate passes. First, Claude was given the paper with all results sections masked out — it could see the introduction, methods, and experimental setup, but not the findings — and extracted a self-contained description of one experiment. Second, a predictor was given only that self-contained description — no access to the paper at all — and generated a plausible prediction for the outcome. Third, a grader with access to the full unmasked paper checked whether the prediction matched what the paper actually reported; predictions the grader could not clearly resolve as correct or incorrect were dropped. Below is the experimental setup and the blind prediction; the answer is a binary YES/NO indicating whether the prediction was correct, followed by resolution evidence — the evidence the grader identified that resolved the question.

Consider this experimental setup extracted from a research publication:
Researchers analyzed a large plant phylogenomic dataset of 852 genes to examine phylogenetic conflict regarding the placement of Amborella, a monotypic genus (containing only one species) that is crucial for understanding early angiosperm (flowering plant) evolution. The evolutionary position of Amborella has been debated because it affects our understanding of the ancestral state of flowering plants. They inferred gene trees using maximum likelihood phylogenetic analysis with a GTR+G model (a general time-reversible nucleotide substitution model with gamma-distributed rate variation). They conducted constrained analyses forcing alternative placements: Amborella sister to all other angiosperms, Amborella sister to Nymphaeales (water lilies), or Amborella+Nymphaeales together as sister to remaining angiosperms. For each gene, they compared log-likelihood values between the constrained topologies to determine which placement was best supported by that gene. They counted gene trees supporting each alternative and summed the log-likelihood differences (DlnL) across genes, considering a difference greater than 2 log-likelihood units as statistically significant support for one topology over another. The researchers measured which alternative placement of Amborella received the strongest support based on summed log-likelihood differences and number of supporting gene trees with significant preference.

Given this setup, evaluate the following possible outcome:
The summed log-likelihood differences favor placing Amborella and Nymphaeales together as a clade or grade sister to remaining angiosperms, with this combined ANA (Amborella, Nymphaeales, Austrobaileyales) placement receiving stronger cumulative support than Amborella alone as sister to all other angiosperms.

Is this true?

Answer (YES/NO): NO